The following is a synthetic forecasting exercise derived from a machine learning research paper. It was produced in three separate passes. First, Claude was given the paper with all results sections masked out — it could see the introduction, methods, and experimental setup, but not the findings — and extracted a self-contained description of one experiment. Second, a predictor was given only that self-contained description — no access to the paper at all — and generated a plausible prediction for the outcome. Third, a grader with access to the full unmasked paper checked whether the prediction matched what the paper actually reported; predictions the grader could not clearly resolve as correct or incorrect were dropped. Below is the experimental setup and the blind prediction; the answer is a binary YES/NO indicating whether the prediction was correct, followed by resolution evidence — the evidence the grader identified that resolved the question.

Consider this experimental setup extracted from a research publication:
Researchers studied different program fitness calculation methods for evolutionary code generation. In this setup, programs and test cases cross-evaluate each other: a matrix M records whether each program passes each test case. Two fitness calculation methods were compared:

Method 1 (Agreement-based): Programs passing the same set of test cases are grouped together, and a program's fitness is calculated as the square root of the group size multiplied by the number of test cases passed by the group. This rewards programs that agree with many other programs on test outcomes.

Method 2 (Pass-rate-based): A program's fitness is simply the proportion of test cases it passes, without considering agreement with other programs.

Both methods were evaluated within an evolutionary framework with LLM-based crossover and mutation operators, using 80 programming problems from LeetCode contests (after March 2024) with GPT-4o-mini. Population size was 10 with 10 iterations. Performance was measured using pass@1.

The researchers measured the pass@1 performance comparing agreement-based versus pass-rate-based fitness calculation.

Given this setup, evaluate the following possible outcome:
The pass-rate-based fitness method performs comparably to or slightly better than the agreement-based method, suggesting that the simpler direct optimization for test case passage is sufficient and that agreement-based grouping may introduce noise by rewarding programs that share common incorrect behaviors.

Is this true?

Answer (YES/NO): NO